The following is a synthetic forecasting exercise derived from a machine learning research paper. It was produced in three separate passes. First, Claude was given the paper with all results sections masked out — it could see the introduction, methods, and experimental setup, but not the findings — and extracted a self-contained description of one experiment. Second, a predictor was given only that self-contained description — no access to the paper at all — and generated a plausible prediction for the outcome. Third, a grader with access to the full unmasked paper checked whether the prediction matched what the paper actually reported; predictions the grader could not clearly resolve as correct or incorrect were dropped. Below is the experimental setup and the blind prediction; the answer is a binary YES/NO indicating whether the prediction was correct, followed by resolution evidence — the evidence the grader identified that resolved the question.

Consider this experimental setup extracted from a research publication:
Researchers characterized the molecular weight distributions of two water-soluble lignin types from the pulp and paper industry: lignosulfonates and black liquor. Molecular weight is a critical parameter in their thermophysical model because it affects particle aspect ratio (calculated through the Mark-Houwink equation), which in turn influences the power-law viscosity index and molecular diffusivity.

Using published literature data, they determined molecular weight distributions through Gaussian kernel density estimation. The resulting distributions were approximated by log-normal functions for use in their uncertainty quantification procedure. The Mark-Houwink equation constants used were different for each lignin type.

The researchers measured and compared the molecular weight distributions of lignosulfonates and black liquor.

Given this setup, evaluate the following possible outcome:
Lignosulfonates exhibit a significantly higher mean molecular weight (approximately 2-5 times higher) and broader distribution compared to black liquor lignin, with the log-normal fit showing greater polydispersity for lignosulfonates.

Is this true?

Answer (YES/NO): NO